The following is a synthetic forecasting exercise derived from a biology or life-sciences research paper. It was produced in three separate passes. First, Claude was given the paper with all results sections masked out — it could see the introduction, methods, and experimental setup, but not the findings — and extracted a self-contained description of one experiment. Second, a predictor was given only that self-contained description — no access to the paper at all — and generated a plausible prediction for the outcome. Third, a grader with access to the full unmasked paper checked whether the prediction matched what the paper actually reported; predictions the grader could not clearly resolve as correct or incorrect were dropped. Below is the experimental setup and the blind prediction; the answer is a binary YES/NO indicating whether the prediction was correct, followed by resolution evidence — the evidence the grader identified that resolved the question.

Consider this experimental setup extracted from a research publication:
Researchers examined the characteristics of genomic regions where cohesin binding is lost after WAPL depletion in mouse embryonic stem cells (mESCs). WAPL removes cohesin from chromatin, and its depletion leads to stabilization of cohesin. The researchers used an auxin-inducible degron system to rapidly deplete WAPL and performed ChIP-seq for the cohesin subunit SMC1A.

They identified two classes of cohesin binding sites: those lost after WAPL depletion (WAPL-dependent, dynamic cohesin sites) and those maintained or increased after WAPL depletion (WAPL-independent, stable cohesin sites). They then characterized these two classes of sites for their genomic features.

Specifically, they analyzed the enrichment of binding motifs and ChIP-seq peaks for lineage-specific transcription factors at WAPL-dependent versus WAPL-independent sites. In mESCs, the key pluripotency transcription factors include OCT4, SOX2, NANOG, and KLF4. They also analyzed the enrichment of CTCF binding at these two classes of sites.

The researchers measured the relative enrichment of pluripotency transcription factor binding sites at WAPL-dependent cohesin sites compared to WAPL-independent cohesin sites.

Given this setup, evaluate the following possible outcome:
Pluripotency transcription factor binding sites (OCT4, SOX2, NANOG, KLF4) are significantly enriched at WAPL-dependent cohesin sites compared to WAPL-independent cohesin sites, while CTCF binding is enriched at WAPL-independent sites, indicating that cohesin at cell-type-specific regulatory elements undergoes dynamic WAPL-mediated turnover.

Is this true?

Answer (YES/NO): YES